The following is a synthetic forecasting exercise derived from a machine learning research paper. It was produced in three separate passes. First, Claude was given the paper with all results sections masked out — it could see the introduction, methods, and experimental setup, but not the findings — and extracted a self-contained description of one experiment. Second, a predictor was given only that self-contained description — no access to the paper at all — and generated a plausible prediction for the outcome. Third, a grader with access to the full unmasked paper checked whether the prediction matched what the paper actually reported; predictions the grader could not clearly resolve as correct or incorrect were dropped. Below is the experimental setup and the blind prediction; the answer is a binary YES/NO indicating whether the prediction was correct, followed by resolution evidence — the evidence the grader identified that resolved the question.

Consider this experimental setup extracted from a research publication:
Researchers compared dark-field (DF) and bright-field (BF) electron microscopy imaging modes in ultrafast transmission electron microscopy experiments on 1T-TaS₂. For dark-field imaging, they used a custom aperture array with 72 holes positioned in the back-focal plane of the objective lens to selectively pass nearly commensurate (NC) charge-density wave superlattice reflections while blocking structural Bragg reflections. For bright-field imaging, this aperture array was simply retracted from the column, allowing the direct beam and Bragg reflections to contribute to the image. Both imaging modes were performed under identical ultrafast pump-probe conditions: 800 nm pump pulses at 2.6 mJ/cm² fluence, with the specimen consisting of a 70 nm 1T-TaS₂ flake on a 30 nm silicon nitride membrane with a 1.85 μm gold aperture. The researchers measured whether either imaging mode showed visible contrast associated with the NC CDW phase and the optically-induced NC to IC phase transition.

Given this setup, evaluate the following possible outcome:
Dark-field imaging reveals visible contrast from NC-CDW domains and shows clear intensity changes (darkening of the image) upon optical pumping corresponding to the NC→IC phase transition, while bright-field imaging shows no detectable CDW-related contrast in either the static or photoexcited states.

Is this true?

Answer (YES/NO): YES